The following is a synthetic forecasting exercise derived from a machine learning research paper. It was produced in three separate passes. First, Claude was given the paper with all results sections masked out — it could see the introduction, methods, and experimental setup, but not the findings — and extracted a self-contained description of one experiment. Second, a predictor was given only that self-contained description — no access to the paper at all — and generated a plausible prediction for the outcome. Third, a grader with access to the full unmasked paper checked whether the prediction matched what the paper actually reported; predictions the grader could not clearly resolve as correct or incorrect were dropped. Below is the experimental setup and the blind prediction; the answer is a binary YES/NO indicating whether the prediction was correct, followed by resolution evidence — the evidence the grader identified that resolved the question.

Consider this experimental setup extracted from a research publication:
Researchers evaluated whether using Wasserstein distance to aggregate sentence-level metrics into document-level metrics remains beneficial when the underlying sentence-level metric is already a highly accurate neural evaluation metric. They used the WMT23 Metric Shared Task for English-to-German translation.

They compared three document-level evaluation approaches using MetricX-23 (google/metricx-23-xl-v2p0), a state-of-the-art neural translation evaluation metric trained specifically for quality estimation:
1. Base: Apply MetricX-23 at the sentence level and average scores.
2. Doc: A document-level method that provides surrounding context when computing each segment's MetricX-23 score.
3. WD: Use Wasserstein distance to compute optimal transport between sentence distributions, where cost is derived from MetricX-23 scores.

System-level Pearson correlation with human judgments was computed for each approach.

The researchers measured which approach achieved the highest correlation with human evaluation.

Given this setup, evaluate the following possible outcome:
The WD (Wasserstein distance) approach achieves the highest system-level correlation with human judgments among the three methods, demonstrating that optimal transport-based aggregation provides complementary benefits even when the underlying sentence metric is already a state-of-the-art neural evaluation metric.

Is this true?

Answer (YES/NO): NO